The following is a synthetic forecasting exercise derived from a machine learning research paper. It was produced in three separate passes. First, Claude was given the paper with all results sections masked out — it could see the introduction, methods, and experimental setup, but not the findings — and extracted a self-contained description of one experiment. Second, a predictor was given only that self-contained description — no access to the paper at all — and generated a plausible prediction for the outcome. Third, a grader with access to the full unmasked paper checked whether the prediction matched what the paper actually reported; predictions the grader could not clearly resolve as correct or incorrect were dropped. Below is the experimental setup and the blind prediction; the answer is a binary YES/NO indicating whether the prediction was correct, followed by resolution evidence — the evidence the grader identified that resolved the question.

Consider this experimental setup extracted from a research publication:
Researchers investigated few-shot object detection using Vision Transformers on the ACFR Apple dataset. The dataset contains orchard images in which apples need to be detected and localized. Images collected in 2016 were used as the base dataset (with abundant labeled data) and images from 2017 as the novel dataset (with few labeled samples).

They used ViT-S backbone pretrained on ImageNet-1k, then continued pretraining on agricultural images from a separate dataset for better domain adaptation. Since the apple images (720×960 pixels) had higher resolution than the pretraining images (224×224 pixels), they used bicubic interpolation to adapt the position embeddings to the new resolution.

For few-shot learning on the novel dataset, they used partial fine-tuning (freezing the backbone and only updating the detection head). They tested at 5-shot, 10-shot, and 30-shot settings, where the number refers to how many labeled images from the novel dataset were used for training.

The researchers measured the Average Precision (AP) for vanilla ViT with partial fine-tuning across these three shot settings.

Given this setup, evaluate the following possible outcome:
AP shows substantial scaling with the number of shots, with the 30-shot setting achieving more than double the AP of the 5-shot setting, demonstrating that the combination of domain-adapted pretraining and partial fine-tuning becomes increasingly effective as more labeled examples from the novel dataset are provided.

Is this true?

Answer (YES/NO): NO